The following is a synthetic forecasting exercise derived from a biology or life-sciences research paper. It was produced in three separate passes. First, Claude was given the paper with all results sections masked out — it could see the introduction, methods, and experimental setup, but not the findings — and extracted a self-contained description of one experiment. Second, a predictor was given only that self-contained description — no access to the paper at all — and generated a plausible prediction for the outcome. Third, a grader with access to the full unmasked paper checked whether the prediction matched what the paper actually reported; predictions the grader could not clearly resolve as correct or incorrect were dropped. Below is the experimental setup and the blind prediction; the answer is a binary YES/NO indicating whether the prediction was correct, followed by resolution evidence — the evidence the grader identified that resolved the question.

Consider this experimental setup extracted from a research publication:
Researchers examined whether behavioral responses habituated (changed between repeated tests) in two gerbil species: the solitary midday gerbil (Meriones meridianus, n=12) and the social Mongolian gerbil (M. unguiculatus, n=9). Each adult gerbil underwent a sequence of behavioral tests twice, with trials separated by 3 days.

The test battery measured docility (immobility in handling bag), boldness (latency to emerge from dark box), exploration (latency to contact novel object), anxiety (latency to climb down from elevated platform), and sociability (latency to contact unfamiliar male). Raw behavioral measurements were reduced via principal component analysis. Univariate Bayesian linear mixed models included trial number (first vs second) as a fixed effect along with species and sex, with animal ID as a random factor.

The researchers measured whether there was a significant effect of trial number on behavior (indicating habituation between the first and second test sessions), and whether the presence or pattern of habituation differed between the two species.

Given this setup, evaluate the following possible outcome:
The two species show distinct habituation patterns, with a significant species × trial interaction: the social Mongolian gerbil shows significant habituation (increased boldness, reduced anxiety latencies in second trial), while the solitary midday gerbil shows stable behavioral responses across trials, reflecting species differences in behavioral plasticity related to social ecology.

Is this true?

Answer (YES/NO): NO